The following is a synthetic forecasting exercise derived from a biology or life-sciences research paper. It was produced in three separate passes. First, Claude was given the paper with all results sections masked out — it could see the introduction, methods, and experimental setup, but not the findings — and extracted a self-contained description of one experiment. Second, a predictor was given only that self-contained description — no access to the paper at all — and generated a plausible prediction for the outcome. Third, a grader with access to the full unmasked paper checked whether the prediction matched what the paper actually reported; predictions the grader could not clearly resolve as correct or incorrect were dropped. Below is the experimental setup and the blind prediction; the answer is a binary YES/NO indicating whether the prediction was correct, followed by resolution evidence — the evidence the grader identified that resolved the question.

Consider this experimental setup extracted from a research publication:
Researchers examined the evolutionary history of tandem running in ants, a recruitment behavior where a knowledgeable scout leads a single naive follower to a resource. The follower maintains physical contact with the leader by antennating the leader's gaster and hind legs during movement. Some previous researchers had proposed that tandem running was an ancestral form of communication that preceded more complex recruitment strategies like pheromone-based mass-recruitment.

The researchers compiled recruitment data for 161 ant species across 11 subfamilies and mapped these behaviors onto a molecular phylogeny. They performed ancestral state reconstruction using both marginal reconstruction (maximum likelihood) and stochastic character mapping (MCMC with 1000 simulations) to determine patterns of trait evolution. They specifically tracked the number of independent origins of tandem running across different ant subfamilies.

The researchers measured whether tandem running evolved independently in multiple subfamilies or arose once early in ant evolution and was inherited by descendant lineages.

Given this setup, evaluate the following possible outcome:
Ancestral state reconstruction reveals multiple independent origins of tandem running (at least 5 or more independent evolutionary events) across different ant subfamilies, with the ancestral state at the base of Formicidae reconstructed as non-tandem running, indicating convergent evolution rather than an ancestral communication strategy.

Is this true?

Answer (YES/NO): NO